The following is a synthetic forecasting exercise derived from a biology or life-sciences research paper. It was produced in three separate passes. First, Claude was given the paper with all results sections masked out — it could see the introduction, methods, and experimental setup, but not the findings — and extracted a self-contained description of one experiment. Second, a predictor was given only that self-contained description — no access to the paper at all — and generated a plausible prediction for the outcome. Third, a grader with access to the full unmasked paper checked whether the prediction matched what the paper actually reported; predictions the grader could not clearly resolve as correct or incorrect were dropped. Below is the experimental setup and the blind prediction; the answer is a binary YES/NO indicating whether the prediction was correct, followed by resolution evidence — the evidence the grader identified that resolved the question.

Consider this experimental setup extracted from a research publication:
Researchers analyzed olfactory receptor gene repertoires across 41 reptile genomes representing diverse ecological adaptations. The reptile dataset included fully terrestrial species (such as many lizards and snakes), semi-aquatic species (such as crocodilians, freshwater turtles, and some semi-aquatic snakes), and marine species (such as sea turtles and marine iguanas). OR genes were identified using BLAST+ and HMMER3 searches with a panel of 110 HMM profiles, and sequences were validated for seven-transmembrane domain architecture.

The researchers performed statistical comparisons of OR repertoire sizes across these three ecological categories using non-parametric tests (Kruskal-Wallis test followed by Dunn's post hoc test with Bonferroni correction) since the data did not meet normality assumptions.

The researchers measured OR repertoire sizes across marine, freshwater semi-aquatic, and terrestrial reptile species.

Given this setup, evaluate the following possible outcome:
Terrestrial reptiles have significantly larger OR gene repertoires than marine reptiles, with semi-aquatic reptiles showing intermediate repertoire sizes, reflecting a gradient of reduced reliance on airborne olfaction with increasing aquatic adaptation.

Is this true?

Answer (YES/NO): NO